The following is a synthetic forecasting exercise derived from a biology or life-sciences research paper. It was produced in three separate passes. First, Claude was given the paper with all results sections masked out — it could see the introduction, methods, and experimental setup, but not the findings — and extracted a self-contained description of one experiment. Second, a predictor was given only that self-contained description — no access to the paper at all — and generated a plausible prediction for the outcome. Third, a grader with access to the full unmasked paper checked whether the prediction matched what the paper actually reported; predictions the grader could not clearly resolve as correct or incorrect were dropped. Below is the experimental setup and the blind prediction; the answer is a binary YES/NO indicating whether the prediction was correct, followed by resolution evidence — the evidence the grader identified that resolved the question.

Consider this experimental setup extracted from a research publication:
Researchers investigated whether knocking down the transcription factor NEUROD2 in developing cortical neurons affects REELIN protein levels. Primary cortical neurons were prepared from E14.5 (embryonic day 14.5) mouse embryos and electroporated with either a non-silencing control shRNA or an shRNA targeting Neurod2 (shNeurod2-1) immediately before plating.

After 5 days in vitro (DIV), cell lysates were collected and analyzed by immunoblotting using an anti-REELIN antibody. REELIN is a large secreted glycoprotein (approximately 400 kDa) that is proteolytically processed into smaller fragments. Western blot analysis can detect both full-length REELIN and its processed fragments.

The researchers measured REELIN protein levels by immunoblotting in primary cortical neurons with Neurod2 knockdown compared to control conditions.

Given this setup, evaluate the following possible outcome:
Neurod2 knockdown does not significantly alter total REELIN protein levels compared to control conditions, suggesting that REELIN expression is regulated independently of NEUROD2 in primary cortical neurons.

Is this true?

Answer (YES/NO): NO